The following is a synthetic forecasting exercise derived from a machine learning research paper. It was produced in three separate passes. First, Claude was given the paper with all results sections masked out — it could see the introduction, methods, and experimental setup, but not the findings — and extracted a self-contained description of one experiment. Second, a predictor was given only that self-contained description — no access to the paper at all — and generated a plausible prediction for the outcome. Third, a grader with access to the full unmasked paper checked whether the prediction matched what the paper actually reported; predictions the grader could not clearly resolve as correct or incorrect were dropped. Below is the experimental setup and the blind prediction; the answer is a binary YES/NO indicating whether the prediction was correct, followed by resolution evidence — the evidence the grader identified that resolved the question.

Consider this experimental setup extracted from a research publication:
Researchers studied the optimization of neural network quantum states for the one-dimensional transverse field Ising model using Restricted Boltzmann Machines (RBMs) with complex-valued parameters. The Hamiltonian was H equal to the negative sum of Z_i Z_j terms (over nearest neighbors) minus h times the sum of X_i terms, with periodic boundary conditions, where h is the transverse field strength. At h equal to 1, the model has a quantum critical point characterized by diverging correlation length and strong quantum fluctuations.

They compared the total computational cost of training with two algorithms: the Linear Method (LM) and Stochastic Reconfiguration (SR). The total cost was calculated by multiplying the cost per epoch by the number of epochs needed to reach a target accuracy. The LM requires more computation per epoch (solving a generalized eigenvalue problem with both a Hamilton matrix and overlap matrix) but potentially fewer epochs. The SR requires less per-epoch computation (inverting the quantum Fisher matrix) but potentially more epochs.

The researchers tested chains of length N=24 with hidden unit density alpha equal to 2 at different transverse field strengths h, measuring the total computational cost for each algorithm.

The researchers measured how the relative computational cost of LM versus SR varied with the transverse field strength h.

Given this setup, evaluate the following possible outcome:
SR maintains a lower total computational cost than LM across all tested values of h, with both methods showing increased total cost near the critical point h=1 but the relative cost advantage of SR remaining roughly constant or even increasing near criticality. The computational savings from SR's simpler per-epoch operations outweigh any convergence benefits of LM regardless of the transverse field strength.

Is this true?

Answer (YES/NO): NO